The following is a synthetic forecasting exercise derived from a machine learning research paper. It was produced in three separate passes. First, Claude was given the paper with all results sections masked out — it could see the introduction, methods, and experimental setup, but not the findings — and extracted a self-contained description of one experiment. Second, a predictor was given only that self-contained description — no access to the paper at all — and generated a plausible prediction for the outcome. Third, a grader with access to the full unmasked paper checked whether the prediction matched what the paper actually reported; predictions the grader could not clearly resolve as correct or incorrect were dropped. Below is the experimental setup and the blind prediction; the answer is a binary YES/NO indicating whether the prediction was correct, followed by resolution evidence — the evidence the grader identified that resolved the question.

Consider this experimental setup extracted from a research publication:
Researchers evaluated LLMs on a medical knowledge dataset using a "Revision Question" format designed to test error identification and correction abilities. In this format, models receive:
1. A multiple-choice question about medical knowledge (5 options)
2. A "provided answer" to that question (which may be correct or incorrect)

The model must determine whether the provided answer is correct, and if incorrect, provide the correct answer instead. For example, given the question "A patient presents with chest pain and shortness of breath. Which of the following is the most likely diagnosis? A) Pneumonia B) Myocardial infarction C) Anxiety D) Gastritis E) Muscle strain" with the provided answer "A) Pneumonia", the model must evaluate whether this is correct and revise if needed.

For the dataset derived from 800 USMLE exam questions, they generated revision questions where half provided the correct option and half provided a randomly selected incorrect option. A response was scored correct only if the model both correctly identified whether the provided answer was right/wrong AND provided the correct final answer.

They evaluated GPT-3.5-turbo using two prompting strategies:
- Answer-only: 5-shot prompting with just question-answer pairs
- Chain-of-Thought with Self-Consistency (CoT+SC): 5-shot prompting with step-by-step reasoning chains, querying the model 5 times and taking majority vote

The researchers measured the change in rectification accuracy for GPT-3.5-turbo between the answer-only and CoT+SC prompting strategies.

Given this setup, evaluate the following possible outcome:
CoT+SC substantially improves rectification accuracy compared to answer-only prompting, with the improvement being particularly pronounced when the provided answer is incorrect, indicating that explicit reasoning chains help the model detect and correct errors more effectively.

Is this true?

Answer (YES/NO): NO